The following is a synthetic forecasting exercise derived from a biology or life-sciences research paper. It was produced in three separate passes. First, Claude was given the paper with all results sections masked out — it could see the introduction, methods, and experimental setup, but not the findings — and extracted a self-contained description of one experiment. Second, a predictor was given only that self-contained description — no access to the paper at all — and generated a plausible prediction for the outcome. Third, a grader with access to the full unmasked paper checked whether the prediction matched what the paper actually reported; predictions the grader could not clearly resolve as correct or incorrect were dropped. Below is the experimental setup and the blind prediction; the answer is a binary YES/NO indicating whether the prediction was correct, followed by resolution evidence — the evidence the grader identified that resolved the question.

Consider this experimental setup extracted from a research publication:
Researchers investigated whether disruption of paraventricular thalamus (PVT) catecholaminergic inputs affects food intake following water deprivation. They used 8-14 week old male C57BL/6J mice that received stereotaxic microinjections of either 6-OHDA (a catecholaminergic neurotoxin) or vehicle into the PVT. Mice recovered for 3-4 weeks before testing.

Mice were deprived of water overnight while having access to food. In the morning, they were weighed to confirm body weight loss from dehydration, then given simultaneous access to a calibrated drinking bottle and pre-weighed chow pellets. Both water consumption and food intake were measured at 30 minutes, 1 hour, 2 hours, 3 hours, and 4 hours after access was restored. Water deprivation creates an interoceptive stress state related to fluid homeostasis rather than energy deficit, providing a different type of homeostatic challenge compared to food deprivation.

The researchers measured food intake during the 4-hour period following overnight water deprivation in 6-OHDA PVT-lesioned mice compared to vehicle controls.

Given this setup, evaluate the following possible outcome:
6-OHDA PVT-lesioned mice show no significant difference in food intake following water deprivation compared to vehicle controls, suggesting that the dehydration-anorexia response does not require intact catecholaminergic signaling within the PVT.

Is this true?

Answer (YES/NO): NO